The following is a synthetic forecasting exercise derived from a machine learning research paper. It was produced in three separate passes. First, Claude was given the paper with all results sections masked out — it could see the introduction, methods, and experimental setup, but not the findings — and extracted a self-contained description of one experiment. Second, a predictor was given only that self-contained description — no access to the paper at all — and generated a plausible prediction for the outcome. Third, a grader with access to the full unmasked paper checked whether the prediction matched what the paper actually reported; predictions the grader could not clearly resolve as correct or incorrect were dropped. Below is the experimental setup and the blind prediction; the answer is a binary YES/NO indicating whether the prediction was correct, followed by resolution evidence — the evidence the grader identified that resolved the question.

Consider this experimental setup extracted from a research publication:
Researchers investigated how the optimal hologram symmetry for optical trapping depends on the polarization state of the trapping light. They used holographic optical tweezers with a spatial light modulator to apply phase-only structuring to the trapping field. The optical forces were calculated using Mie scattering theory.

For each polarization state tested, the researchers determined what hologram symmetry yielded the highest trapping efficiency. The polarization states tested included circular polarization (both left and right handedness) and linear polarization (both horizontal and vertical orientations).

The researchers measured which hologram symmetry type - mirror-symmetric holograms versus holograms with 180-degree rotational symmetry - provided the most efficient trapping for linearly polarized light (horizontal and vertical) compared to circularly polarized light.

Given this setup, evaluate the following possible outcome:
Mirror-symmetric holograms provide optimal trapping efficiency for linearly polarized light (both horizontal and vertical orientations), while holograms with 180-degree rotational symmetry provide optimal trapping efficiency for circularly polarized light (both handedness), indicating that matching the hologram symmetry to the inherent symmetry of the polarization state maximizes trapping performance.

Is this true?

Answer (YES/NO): YES